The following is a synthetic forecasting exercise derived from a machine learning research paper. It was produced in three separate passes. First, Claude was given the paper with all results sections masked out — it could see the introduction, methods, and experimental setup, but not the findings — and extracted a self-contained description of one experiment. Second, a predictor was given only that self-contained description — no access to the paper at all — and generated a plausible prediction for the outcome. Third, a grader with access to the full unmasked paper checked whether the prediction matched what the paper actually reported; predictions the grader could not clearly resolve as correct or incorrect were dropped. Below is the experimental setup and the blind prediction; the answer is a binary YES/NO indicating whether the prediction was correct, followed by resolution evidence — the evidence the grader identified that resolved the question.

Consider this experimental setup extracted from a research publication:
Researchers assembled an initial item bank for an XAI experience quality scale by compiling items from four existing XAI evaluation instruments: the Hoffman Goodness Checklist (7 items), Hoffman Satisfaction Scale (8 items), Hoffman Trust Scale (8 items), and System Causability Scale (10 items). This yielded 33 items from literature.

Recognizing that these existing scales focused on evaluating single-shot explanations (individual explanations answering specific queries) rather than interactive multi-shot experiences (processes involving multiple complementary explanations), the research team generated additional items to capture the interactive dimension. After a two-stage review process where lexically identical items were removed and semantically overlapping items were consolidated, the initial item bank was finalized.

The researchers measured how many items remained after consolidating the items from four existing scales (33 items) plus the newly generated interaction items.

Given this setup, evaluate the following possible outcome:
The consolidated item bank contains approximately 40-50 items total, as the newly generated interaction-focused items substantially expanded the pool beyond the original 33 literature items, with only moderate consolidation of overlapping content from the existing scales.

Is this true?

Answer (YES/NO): NO